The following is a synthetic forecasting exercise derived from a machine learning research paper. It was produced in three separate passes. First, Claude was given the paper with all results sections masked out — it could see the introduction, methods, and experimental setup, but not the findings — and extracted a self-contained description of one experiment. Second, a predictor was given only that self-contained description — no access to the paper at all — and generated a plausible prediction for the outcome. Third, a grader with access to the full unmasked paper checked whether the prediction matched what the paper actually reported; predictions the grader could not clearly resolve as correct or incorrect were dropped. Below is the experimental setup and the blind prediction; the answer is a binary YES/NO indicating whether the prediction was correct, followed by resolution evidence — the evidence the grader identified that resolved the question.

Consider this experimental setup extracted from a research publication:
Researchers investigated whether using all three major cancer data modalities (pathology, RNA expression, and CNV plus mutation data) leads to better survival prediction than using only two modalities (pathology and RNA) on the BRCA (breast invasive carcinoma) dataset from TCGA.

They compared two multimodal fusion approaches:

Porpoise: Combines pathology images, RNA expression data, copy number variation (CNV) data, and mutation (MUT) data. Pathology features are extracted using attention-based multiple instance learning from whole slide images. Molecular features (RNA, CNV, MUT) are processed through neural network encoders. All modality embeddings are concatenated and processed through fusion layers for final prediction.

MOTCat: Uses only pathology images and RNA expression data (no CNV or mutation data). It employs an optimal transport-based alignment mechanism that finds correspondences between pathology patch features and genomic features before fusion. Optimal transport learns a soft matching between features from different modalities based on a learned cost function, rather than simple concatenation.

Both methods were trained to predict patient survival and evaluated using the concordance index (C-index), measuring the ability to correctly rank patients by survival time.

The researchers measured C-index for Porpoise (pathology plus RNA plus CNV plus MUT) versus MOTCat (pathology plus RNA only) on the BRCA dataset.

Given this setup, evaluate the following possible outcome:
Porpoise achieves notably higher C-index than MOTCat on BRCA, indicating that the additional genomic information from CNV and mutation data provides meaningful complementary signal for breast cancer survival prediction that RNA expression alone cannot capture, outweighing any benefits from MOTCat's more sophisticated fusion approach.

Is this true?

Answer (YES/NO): NO